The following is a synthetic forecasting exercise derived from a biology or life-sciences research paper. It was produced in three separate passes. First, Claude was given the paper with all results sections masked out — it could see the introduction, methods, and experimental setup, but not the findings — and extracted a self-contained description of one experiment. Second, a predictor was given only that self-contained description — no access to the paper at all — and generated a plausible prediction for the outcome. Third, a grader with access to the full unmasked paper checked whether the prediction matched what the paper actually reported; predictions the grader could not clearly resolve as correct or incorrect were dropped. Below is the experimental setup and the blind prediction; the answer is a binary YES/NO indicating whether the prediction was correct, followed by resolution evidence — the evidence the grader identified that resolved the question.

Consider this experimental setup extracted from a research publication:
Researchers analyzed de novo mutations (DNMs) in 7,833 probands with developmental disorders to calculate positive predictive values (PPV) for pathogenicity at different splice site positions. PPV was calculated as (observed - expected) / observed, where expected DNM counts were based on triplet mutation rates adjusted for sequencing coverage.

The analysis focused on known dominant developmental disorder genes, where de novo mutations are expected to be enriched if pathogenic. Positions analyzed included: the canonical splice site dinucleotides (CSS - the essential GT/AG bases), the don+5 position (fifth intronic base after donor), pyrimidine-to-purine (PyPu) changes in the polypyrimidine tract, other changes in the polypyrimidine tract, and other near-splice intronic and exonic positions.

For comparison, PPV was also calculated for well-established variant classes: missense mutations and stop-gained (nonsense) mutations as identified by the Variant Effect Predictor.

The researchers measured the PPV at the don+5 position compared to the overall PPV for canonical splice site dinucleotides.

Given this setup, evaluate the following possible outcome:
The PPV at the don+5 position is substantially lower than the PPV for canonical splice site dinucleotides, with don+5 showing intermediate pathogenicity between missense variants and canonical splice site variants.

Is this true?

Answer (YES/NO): NO